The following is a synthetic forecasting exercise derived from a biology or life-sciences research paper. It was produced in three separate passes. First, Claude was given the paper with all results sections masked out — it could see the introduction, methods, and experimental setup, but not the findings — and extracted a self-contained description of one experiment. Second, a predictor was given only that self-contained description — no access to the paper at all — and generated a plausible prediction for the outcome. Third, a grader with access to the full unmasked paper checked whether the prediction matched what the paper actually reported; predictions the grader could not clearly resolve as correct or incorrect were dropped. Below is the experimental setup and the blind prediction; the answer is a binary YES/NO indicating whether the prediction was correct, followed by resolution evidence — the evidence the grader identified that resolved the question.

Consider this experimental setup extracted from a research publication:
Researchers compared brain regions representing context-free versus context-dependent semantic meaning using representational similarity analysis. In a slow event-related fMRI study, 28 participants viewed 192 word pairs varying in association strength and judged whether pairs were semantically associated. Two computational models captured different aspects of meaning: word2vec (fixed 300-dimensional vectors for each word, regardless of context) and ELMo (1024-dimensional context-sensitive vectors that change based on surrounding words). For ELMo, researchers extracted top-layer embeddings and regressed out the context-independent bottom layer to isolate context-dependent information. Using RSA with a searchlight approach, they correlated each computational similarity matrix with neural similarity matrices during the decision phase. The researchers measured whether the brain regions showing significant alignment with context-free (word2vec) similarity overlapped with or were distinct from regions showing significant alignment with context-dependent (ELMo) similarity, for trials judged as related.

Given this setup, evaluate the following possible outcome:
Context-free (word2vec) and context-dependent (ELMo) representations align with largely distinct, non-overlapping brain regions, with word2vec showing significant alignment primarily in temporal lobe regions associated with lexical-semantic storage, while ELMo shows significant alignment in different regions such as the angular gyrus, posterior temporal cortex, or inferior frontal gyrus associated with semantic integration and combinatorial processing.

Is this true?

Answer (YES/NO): NO